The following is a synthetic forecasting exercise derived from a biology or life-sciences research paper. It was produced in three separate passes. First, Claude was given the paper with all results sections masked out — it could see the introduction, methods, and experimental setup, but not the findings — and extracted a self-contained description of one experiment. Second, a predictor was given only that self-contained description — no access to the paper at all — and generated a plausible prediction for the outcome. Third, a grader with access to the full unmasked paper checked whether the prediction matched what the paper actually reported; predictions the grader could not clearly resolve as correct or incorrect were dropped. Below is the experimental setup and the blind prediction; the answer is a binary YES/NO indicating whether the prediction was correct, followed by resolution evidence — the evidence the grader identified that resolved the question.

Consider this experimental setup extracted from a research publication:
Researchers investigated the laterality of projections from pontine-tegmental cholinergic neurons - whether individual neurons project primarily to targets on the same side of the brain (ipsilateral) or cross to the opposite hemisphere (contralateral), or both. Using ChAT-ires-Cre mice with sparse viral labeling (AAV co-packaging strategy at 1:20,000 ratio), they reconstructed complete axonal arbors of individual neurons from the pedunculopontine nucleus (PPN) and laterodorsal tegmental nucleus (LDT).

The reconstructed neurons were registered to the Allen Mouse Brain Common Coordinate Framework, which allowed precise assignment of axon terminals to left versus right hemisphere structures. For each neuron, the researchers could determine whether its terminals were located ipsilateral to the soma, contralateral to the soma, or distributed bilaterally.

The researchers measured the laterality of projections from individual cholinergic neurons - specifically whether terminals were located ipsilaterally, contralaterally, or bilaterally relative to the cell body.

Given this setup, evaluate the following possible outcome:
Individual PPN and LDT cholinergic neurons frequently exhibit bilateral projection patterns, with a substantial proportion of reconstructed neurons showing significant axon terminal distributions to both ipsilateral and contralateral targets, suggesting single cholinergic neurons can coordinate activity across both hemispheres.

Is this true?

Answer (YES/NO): YES